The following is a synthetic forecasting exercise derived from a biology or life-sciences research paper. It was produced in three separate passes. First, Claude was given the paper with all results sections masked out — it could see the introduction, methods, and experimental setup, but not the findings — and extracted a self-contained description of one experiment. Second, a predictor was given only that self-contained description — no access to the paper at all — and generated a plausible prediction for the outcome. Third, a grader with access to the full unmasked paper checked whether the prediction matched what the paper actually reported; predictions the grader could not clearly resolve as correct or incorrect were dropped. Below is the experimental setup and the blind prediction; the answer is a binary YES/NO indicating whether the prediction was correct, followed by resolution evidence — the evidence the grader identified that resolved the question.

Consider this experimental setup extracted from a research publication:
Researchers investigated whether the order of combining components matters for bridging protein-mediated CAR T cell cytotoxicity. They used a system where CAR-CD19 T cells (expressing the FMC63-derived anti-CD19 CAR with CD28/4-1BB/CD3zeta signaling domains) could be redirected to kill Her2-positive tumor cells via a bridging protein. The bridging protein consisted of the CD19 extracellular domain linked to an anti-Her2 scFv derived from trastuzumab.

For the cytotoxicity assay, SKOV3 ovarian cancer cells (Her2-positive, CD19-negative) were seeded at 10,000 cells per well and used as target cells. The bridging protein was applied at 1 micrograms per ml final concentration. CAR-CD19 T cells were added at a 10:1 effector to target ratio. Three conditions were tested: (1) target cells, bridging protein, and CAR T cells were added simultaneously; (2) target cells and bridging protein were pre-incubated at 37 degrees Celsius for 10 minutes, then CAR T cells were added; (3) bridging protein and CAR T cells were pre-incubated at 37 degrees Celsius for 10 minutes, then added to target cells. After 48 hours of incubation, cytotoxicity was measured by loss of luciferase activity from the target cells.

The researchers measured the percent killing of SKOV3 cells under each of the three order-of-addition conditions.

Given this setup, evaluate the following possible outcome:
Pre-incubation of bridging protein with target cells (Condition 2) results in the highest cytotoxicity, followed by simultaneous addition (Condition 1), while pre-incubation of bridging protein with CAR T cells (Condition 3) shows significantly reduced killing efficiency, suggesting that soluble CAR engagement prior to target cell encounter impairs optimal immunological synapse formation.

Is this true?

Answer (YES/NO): NO